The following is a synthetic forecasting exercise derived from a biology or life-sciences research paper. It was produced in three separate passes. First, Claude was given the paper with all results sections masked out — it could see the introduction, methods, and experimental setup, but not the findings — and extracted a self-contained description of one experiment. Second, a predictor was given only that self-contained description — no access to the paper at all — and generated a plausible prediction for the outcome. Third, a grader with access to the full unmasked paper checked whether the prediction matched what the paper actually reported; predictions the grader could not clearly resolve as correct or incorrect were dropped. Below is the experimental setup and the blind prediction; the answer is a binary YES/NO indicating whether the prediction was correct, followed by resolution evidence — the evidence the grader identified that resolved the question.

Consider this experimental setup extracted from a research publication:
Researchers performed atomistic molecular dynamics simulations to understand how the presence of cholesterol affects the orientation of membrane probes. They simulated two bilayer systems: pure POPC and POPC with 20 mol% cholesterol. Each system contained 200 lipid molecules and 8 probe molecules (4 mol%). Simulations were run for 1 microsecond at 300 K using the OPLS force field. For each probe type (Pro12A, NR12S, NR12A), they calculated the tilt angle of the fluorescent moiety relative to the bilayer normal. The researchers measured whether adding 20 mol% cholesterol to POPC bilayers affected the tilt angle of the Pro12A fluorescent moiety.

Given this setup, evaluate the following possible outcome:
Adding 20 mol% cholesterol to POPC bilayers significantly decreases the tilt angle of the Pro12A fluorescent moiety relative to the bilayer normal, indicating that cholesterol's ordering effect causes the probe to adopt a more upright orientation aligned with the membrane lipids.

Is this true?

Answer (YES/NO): NO